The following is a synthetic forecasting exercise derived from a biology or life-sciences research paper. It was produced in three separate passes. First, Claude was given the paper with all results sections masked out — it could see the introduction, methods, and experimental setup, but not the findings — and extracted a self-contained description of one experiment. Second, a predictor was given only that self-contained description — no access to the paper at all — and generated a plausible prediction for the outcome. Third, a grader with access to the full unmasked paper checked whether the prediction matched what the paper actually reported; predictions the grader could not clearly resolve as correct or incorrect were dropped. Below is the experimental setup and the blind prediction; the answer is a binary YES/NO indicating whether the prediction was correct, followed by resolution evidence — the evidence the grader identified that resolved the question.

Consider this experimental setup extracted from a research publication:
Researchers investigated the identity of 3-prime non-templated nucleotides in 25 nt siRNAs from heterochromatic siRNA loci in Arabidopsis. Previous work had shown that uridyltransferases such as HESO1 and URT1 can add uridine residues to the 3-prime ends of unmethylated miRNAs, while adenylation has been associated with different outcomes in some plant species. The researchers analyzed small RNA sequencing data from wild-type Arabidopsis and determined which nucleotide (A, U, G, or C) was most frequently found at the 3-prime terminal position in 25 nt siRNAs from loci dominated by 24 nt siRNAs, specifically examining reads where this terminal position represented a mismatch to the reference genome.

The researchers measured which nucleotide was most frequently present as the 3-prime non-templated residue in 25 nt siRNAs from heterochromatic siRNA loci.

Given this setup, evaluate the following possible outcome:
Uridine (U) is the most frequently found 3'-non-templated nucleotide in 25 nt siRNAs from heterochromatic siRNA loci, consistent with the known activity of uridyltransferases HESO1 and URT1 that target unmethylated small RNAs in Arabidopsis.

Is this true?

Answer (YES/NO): YES